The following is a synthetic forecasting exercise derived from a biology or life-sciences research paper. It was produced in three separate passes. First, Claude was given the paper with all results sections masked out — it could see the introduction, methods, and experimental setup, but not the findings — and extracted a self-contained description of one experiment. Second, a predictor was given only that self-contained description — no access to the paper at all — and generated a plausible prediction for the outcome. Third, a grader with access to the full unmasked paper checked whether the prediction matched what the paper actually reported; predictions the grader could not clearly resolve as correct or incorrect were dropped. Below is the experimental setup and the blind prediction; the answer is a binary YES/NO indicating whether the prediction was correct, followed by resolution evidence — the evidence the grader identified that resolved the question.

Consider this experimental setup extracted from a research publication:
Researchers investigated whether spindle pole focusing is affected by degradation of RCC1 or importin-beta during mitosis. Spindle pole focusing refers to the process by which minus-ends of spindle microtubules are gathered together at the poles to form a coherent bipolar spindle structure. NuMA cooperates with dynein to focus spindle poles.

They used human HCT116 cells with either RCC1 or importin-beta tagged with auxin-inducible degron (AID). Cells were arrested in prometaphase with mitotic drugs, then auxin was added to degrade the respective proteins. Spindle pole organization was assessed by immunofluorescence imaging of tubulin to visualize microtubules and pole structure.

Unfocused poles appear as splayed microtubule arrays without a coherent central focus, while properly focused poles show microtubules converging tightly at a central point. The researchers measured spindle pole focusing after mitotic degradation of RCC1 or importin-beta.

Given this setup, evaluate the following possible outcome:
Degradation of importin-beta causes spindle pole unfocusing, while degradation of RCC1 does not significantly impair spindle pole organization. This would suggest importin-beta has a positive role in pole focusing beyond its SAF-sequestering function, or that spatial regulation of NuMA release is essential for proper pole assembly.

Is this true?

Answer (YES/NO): NO